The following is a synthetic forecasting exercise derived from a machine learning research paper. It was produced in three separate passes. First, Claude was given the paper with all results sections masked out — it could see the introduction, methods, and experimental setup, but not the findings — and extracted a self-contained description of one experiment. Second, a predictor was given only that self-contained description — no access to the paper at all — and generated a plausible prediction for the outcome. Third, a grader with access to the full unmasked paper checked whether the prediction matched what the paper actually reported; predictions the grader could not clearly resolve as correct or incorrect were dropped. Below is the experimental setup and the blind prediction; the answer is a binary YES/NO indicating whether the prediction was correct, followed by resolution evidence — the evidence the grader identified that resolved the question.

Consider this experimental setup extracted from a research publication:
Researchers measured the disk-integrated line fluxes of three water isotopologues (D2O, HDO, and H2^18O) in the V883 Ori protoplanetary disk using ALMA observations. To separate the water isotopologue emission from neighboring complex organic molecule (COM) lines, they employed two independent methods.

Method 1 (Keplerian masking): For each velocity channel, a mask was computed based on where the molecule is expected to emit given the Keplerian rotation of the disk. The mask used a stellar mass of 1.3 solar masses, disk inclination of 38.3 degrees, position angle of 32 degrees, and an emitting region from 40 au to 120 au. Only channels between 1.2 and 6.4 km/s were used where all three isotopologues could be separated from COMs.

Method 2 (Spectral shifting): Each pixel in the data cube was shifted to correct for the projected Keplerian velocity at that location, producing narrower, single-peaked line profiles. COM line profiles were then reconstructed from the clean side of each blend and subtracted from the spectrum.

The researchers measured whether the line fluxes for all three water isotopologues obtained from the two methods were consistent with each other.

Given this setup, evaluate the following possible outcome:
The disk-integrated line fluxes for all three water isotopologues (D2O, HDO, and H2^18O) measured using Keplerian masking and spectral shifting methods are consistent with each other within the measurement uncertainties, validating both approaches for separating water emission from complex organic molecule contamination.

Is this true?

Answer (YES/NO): NO